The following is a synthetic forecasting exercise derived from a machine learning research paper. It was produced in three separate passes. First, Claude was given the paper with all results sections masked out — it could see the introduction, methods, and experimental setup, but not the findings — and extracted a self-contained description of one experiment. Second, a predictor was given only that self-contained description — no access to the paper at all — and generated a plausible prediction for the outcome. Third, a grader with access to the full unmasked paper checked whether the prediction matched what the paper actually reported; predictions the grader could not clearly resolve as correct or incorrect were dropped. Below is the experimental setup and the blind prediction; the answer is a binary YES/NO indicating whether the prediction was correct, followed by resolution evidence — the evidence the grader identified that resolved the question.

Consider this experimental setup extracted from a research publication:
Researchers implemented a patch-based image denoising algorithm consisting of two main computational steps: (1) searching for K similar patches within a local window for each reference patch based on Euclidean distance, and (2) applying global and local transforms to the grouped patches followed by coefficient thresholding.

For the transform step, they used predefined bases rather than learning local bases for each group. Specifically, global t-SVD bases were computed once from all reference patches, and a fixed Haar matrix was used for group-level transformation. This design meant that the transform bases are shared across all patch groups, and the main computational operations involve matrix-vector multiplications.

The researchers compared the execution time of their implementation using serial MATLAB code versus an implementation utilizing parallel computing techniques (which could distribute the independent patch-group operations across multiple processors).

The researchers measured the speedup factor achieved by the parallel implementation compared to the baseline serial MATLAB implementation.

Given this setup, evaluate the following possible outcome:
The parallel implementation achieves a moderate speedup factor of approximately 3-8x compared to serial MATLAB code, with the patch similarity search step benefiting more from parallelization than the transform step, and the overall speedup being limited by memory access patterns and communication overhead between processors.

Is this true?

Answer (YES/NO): NO